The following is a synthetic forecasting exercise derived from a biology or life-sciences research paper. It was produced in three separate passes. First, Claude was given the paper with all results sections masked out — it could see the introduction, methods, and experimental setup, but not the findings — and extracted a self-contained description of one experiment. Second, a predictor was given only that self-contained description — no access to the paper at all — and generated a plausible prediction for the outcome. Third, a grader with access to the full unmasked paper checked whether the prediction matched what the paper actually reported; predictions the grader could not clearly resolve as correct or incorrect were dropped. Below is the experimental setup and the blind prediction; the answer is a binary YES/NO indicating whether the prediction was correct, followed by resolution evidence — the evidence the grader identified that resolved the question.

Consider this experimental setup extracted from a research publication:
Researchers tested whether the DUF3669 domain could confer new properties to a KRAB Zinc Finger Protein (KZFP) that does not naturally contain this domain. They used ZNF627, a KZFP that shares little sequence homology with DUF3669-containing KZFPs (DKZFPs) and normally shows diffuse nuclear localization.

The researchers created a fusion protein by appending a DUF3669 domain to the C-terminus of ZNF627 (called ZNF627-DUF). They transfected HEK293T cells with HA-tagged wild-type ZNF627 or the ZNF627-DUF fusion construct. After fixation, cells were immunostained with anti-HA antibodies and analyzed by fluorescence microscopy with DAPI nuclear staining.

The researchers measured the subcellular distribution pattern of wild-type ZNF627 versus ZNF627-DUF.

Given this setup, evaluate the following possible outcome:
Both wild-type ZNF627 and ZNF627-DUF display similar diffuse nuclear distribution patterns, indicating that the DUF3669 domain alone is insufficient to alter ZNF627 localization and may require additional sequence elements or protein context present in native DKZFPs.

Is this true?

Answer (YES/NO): NO